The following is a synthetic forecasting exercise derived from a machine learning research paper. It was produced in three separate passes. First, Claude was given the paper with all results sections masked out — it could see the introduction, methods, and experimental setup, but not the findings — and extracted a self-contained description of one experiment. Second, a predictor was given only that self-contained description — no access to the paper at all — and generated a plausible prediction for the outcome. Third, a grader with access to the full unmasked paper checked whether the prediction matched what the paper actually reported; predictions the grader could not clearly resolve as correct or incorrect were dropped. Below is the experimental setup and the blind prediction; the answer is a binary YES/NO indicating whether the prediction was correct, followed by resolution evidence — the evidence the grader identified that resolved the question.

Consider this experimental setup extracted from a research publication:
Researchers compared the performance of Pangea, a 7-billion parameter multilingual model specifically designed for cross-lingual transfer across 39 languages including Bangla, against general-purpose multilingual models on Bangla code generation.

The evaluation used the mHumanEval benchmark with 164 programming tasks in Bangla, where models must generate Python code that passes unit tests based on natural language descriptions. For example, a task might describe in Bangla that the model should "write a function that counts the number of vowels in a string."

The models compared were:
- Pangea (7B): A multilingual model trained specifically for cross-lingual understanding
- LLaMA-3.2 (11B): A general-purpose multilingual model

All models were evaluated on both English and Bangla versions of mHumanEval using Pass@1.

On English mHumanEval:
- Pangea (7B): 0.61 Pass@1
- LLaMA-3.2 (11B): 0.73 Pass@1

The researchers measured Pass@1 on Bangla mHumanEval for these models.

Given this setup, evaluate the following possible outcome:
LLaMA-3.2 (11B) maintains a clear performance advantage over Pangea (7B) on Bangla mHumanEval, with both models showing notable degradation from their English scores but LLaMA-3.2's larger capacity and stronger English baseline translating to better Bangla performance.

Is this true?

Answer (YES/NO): YES